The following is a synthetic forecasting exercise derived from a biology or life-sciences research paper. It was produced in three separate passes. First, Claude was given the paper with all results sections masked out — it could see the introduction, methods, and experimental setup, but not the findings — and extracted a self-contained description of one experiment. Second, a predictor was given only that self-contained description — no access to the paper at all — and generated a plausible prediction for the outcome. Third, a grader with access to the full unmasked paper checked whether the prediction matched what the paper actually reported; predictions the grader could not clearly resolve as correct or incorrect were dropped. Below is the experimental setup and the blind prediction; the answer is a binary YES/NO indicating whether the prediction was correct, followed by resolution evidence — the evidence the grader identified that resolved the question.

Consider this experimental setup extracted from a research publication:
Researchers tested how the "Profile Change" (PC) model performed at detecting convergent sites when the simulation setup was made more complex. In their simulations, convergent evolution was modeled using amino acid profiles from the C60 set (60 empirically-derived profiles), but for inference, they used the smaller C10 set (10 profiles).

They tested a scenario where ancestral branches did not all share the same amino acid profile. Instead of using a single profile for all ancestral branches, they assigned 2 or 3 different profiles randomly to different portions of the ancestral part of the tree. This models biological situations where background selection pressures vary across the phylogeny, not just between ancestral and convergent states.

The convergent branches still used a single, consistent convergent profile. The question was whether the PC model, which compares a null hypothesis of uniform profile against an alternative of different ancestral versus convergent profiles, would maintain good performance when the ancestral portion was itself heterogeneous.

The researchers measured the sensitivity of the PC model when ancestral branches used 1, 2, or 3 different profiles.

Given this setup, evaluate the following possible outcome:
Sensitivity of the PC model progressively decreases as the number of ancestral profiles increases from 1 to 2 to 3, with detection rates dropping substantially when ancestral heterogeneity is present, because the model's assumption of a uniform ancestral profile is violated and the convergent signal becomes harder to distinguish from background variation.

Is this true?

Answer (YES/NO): NO